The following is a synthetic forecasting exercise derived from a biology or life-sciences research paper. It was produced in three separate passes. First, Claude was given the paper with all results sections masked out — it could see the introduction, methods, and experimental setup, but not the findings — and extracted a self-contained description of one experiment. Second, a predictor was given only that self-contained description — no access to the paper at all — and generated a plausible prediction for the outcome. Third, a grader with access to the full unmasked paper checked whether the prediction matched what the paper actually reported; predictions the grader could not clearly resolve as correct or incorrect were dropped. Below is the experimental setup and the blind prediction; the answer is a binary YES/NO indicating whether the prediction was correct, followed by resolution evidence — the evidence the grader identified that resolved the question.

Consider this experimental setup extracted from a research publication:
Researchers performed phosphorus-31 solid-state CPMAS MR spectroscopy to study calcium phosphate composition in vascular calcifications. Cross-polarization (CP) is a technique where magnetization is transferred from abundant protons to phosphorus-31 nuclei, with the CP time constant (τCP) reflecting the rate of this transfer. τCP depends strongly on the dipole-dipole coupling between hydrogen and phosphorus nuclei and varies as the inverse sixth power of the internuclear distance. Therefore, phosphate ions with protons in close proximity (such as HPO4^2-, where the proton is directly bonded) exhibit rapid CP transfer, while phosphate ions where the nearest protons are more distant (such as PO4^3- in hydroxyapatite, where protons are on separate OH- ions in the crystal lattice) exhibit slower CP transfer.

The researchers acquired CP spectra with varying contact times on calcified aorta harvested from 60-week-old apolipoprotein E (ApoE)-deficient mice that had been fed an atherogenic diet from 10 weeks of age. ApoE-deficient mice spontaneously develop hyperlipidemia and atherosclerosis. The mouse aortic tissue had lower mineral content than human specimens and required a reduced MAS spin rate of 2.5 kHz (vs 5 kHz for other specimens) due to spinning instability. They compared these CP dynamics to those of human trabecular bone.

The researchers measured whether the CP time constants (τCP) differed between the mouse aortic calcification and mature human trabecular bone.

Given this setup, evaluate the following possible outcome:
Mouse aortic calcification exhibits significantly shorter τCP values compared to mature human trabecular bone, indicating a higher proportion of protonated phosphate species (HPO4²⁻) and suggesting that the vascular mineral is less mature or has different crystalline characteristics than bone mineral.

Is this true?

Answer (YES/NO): YES